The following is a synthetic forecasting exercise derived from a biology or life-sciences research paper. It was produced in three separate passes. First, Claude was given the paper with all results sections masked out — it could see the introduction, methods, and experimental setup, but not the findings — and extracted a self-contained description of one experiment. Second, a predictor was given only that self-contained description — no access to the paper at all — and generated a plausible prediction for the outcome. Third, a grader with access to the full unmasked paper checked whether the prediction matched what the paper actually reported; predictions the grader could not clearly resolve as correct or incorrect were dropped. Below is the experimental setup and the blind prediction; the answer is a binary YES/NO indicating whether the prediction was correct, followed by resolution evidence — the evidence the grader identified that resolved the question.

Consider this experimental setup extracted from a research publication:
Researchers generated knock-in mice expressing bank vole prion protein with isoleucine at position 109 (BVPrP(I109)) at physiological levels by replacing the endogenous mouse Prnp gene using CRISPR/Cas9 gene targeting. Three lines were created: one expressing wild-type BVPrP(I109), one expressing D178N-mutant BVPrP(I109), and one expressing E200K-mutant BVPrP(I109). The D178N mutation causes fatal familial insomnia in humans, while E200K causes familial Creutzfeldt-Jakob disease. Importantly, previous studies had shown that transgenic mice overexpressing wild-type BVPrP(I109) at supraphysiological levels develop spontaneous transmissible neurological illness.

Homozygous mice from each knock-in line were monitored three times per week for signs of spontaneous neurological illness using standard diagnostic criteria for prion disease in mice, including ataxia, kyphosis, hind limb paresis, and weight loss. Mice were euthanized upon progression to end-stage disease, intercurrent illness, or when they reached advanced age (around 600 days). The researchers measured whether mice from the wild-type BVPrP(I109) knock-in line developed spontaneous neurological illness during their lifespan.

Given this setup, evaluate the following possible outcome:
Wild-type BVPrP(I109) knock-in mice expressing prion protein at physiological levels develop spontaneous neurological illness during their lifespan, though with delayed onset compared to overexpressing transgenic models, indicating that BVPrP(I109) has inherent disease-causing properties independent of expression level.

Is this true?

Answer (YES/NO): NO